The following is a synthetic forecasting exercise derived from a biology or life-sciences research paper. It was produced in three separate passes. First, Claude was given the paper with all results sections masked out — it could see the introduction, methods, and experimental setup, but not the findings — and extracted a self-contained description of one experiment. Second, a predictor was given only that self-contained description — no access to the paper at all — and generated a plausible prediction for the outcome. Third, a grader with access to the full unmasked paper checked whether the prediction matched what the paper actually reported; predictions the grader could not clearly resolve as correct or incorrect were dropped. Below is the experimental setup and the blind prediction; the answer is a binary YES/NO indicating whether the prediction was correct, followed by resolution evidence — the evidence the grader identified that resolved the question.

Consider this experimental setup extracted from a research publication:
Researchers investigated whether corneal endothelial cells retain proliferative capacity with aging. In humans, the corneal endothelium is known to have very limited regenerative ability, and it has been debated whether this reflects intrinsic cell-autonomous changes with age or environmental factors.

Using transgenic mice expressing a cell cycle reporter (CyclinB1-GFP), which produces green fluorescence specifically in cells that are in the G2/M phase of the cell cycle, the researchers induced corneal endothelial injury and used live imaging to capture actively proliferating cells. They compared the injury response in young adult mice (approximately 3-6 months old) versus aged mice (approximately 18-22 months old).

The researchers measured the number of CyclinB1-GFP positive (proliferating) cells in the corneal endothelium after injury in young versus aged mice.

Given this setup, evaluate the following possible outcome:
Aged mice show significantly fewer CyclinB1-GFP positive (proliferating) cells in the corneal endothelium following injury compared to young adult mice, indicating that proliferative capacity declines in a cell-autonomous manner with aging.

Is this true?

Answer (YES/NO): NO